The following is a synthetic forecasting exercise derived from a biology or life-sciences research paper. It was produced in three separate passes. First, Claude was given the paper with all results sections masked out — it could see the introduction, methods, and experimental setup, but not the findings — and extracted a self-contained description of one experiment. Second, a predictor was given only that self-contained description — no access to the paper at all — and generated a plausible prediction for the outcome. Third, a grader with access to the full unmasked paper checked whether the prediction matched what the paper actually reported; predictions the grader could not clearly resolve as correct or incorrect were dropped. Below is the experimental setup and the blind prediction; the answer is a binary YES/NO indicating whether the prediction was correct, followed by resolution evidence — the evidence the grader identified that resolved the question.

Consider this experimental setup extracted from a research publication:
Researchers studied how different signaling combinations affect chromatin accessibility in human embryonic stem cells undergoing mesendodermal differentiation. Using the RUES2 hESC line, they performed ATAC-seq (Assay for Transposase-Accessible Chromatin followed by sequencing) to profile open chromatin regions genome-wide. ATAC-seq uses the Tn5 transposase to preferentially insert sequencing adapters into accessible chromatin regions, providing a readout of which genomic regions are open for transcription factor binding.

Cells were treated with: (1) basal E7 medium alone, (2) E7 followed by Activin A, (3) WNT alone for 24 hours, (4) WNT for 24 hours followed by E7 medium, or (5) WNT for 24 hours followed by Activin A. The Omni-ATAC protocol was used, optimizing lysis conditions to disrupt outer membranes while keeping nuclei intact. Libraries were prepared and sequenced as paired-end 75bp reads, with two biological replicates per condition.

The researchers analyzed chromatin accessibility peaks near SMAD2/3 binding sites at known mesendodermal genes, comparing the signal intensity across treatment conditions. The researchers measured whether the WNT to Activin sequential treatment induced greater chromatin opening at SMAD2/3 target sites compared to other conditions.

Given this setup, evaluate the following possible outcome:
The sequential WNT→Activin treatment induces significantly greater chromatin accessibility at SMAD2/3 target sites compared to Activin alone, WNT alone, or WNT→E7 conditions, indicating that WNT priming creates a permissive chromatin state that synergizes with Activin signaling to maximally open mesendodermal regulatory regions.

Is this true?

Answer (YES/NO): NO